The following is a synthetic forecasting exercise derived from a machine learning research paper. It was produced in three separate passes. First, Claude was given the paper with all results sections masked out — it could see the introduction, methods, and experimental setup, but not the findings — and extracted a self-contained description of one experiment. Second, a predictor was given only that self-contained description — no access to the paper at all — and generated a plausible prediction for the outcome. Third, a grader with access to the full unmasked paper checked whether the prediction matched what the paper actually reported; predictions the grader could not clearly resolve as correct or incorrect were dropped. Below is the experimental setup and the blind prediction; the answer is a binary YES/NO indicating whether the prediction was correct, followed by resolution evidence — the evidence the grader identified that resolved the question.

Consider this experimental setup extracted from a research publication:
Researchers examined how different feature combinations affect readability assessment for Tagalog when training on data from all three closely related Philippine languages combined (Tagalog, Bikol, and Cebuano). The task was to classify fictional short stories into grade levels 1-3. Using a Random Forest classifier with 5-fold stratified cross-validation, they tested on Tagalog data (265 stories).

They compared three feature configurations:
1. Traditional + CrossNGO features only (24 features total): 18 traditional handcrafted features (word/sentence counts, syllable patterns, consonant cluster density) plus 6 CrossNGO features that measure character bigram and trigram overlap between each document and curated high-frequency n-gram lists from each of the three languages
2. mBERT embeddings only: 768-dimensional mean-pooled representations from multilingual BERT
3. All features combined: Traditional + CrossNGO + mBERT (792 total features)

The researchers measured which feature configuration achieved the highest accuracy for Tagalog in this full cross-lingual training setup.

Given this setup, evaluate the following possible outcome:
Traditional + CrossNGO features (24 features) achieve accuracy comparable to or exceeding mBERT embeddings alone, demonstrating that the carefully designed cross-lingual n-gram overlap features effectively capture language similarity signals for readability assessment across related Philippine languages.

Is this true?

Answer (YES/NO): YES